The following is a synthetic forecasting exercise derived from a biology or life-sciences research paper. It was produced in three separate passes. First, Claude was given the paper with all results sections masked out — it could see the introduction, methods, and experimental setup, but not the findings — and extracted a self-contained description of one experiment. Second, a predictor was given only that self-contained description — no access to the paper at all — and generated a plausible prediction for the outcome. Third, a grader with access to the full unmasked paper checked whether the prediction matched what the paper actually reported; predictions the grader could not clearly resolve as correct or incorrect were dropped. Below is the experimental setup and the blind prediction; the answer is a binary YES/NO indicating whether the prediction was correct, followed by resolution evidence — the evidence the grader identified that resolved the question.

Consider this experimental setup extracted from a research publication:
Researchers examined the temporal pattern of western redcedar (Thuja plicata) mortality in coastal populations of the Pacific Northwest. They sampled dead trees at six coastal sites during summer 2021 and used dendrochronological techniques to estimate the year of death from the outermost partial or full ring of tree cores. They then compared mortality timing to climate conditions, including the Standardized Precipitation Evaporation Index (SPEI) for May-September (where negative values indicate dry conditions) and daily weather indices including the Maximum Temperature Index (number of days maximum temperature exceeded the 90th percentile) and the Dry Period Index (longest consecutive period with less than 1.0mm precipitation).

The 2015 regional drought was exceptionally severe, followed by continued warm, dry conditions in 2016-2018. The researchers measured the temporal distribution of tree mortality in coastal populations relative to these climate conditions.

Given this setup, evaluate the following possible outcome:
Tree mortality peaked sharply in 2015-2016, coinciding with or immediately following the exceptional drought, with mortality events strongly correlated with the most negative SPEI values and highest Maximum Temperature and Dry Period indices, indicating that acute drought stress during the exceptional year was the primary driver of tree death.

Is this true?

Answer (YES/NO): NO